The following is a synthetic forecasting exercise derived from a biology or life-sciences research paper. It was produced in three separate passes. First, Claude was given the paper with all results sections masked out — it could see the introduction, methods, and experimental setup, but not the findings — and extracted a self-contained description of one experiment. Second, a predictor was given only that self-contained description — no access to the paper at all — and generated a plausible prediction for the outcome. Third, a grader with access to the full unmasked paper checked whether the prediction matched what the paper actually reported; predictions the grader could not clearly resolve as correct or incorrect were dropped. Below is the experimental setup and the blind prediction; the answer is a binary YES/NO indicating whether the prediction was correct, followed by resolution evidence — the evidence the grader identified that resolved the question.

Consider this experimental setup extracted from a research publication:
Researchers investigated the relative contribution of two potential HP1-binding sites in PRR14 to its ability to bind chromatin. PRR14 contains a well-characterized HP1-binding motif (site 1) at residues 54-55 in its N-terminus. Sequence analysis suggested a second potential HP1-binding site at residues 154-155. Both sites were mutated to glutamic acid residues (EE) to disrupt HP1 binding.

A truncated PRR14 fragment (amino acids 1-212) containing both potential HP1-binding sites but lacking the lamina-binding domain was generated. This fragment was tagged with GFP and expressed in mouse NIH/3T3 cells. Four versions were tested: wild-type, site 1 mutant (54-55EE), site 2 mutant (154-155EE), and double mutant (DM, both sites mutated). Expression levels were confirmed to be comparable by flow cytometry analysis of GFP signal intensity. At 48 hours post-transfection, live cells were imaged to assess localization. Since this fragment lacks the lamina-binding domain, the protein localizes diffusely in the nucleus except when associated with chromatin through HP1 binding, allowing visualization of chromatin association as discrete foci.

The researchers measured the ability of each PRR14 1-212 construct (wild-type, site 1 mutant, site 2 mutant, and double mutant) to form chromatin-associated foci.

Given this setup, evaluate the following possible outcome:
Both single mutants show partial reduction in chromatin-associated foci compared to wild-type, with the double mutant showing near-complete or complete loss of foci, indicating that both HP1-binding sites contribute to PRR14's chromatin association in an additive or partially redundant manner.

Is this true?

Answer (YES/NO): NO